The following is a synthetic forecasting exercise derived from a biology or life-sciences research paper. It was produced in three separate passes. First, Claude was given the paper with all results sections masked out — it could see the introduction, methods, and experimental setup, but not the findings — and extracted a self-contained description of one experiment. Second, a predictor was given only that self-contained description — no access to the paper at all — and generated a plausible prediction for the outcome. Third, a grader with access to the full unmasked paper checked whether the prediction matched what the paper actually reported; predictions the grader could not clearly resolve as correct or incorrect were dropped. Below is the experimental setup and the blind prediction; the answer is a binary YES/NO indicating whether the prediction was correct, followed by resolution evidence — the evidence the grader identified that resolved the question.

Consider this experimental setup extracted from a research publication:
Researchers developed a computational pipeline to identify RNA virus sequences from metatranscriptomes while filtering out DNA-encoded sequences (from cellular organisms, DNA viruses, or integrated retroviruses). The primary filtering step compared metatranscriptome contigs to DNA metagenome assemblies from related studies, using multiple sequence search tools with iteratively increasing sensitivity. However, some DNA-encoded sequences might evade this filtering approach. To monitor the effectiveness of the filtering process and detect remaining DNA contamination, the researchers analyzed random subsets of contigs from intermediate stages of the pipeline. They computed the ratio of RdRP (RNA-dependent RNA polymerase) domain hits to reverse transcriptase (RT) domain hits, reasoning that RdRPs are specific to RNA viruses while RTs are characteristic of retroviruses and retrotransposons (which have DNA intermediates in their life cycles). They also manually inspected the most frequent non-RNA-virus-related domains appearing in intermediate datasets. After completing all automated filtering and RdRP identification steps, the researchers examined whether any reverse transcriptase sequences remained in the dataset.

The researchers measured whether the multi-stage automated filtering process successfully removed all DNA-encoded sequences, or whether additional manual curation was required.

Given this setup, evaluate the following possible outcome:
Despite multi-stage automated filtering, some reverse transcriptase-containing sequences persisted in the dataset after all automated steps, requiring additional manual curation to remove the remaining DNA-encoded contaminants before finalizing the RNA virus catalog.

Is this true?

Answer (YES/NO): YES